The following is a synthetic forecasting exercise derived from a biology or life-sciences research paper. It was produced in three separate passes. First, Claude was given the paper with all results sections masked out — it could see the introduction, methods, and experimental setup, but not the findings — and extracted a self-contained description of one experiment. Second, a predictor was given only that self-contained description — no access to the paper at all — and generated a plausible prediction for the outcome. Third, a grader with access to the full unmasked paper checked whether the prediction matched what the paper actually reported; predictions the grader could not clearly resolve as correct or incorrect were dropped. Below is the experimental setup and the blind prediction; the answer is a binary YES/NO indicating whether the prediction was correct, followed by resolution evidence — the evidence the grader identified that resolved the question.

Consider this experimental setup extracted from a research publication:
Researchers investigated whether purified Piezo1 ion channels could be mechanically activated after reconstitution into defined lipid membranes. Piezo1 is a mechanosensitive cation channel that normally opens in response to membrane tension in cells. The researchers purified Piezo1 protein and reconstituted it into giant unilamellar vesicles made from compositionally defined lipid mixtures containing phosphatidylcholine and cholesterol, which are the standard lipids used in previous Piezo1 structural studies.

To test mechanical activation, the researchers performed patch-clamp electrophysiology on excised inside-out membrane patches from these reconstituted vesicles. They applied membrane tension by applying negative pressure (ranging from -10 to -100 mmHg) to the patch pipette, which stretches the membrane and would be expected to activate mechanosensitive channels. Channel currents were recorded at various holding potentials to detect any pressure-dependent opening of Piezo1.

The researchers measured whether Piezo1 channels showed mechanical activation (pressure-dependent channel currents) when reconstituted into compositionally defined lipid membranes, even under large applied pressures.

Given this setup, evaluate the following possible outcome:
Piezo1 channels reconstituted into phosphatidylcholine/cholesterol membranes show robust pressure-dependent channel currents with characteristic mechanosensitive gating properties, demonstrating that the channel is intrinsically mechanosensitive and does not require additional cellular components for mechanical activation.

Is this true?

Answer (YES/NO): NO